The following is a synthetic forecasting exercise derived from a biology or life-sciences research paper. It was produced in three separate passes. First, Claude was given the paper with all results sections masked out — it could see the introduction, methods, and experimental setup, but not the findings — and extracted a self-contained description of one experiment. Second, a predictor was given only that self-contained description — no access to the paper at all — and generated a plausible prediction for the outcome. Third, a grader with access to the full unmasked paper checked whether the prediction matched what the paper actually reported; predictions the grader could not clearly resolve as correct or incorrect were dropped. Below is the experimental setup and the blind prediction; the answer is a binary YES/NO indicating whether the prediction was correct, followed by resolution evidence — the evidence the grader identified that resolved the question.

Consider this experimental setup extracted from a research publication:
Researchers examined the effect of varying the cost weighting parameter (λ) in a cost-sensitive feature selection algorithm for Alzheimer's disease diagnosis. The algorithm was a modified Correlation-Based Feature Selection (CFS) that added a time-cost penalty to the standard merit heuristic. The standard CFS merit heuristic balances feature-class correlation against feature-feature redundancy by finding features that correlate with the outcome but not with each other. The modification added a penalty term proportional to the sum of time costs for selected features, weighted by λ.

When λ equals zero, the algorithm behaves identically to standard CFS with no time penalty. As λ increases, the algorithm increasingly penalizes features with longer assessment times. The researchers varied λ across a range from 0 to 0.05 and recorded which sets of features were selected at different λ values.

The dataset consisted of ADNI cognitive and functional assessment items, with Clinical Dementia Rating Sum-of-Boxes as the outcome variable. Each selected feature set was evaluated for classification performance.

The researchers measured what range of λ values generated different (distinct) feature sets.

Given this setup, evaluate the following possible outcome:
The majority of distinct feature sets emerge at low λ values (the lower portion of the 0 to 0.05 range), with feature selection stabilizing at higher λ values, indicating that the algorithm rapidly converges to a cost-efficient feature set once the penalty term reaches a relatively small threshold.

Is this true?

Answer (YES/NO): YES